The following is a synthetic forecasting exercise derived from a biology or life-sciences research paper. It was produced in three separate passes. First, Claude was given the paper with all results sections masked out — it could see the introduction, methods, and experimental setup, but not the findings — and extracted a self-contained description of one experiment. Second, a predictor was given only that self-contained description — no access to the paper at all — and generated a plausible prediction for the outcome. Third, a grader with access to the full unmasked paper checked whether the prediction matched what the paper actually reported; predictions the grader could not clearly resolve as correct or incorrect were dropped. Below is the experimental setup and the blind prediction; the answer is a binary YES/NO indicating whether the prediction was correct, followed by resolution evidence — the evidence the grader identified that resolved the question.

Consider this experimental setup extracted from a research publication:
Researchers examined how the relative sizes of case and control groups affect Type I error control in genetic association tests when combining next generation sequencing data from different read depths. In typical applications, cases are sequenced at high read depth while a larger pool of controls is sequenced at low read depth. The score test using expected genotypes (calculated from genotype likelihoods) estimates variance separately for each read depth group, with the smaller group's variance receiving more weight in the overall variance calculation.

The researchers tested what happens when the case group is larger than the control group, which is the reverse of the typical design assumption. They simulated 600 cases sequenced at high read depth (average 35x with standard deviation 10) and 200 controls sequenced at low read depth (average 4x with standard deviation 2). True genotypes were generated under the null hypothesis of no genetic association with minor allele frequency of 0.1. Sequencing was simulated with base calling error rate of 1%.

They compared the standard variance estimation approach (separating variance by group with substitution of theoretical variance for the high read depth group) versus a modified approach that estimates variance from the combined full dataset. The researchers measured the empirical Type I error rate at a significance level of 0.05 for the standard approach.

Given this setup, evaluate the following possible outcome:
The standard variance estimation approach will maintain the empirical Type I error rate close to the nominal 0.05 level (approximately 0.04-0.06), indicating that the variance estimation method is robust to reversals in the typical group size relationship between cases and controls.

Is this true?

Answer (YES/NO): NO